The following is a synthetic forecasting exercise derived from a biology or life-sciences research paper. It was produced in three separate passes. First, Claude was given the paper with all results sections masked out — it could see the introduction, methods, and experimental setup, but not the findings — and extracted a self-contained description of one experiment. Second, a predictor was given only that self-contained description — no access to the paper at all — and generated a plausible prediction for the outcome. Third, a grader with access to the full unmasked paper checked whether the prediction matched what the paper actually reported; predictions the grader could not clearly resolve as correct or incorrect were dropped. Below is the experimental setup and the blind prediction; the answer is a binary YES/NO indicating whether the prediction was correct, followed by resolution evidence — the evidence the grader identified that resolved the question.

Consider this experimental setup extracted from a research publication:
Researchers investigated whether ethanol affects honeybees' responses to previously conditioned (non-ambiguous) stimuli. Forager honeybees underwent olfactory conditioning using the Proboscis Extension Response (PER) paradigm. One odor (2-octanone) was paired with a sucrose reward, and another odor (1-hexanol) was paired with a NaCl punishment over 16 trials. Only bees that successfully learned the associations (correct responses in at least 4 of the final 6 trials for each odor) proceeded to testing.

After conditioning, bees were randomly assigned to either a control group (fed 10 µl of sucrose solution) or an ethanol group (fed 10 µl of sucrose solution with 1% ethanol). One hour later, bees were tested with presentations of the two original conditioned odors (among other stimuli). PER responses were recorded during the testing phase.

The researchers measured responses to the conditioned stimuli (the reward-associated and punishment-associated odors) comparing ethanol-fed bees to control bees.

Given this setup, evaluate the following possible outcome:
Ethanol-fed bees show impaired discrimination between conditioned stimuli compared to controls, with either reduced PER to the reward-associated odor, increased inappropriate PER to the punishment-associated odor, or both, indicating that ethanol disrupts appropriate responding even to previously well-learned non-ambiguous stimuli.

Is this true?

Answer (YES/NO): NO